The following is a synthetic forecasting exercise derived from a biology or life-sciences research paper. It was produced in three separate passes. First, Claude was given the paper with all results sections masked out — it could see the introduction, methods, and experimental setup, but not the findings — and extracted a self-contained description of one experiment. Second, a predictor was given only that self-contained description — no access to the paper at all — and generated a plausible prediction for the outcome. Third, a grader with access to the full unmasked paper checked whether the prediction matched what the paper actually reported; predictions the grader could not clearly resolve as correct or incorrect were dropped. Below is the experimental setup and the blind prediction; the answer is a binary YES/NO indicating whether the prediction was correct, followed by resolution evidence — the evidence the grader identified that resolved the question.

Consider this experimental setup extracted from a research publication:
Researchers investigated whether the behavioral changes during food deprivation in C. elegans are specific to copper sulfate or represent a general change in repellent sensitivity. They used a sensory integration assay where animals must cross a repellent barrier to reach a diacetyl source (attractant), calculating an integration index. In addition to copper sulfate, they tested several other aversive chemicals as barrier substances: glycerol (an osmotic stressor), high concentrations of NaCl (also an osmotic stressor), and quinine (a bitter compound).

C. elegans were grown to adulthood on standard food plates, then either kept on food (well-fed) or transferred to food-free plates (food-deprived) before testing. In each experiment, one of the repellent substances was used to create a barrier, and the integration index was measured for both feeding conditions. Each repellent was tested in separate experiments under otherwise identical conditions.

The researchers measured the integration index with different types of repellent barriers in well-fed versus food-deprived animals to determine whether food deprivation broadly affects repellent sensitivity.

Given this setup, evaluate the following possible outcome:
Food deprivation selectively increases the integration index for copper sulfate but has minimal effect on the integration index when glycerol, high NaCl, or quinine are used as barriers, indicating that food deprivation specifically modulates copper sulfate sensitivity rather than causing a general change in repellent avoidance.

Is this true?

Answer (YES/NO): NO